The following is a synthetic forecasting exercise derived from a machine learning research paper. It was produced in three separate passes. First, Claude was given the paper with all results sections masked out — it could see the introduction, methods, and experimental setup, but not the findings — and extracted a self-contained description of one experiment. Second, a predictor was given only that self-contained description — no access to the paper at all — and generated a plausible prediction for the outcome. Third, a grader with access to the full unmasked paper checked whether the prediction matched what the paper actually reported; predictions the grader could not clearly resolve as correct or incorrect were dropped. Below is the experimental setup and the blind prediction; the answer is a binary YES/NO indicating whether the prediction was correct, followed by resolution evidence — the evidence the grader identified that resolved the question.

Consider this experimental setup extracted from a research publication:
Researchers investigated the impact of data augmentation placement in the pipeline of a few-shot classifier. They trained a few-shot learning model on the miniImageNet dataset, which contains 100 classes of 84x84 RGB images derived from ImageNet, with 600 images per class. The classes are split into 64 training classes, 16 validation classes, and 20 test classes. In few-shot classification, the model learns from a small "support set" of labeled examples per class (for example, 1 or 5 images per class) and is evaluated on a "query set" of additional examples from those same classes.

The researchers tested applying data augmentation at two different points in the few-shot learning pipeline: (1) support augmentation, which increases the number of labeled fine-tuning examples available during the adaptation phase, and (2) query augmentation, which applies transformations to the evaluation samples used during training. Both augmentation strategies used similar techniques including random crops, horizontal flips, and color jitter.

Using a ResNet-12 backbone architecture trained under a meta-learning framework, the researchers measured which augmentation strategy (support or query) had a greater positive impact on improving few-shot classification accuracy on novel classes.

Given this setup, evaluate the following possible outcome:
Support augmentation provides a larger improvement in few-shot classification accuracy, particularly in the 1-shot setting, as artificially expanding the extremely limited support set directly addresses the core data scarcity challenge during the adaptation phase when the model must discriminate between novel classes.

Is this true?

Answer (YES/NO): NO